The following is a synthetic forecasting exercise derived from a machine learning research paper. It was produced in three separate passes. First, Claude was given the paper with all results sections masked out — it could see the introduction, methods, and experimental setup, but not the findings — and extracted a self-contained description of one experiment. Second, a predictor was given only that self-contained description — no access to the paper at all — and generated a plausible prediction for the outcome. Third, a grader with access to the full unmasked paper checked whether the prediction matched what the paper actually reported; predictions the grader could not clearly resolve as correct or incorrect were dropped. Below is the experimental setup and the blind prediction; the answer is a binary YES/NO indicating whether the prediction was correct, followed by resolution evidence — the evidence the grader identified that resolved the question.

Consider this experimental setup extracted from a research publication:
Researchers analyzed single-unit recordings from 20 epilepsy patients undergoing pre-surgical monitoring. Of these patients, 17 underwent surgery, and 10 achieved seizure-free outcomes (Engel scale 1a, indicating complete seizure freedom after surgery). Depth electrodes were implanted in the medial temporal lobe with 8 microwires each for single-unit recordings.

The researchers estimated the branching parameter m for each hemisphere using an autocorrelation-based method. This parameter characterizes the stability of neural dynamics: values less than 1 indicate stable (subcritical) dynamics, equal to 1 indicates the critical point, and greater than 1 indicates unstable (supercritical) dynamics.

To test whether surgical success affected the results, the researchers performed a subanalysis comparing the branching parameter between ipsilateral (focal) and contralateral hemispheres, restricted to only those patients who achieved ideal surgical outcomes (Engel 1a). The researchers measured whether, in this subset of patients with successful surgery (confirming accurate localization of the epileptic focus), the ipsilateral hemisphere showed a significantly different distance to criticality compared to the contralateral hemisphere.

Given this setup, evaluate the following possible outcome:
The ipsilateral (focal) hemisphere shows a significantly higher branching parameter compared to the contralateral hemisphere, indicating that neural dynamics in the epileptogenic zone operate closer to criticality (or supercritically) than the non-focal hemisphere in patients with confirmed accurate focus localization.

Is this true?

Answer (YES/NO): NO